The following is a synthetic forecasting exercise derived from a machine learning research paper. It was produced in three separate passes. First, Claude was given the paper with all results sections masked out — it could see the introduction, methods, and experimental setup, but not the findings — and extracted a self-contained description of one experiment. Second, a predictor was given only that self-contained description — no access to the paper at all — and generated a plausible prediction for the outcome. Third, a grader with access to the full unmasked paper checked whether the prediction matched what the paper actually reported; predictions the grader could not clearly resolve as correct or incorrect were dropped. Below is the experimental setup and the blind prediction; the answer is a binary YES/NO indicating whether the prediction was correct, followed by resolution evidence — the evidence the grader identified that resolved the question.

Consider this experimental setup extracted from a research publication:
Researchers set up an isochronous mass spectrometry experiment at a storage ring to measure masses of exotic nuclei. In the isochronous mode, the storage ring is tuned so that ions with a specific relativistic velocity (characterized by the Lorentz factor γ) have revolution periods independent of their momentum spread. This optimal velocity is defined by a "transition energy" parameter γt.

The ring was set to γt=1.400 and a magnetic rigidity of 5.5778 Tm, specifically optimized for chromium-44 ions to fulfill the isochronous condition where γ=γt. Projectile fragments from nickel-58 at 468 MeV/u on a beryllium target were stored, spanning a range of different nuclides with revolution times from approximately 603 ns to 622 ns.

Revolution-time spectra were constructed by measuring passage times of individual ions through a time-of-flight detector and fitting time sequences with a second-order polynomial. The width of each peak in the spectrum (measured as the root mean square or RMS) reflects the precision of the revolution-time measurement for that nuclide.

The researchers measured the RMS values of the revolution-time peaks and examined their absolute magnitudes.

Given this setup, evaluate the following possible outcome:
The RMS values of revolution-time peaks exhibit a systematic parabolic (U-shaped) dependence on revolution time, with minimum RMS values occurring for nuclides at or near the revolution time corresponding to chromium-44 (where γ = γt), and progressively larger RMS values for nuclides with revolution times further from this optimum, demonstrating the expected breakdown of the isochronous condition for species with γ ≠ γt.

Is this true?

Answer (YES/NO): YES